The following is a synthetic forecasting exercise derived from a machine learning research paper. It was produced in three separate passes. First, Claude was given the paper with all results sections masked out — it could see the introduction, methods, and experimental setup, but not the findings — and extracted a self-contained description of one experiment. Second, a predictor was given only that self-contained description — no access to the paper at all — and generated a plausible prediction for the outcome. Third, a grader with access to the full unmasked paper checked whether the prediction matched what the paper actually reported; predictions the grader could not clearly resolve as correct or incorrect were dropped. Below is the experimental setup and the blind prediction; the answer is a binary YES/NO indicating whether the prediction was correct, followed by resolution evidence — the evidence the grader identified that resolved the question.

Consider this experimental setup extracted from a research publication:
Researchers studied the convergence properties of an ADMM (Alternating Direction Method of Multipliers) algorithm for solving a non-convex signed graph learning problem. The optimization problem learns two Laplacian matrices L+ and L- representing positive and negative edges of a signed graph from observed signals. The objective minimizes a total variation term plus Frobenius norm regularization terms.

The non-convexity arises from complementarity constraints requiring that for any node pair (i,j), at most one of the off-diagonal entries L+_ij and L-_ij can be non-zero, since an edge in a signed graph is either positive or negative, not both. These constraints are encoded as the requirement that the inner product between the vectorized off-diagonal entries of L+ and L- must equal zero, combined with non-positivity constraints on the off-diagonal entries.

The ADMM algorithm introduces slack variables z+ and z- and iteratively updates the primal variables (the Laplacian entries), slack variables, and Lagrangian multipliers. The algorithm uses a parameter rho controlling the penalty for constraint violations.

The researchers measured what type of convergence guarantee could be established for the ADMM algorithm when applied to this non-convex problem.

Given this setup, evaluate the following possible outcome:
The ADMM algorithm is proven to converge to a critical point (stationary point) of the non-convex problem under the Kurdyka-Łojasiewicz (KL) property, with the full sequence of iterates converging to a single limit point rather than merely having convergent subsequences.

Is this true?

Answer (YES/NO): NO